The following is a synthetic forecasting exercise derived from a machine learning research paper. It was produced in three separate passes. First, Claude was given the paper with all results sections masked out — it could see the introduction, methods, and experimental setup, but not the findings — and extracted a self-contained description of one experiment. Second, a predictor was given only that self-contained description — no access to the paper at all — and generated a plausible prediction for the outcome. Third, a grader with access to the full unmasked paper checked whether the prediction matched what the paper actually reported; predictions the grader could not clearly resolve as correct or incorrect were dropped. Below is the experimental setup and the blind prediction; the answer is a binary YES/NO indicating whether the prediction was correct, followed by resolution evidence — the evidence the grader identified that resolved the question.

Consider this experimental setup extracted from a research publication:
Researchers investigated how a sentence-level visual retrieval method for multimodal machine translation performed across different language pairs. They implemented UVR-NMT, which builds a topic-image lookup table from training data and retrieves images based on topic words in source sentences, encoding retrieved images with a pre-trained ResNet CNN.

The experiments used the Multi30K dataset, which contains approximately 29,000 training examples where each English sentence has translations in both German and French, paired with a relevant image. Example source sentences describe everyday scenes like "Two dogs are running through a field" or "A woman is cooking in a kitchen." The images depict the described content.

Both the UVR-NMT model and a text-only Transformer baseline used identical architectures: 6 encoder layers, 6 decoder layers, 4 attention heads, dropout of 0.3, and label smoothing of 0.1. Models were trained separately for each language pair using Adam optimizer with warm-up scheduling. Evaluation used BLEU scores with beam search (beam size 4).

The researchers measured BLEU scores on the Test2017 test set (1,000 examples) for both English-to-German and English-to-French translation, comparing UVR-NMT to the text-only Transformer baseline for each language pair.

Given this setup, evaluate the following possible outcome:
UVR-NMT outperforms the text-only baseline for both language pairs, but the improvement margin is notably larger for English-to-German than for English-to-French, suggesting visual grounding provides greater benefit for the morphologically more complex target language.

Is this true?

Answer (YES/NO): NO